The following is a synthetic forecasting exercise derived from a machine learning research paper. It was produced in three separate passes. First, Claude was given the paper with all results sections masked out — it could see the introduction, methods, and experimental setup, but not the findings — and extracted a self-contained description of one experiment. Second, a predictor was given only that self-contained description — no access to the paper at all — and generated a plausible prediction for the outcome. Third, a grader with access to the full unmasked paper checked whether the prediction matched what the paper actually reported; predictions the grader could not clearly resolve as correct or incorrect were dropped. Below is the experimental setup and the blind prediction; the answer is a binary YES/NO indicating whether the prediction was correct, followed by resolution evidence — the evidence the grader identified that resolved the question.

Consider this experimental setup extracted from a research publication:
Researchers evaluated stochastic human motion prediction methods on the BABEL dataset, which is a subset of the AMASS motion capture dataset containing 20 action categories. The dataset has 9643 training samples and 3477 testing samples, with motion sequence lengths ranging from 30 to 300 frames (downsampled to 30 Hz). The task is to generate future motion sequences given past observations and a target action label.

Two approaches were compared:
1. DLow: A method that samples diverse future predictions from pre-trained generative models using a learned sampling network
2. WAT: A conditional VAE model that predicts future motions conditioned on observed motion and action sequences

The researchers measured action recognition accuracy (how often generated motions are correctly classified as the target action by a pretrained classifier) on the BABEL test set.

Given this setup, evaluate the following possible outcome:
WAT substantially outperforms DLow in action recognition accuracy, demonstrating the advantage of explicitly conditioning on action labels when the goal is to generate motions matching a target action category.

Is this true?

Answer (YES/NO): YES